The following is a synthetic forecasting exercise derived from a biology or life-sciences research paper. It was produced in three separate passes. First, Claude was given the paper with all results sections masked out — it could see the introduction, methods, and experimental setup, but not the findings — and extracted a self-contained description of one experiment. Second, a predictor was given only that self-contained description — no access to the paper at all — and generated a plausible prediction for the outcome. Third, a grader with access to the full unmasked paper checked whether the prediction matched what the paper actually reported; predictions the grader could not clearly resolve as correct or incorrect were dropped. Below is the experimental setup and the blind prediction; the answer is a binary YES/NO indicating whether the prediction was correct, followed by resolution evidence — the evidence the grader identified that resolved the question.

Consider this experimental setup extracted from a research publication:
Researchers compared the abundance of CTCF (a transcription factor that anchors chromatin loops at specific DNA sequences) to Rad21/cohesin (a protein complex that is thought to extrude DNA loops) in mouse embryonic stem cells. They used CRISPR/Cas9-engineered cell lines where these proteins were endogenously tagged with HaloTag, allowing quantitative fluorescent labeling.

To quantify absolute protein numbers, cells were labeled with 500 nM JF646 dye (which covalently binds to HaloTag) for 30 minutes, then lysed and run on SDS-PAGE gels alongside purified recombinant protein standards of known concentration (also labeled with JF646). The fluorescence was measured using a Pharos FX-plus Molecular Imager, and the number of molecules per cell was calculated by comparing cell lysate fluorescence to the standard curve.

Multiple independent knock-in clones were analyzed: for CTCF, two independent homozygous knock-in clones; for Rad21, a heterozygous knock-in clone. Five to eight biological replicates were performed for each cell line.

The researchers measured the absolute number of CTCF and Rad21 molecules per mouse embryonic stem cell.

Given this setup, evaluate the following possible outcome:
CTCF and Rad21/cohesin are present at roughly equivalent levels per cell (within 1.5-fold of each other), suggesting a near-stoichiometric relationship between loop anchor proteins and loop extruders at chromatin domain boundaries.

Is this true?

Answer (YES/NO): NO